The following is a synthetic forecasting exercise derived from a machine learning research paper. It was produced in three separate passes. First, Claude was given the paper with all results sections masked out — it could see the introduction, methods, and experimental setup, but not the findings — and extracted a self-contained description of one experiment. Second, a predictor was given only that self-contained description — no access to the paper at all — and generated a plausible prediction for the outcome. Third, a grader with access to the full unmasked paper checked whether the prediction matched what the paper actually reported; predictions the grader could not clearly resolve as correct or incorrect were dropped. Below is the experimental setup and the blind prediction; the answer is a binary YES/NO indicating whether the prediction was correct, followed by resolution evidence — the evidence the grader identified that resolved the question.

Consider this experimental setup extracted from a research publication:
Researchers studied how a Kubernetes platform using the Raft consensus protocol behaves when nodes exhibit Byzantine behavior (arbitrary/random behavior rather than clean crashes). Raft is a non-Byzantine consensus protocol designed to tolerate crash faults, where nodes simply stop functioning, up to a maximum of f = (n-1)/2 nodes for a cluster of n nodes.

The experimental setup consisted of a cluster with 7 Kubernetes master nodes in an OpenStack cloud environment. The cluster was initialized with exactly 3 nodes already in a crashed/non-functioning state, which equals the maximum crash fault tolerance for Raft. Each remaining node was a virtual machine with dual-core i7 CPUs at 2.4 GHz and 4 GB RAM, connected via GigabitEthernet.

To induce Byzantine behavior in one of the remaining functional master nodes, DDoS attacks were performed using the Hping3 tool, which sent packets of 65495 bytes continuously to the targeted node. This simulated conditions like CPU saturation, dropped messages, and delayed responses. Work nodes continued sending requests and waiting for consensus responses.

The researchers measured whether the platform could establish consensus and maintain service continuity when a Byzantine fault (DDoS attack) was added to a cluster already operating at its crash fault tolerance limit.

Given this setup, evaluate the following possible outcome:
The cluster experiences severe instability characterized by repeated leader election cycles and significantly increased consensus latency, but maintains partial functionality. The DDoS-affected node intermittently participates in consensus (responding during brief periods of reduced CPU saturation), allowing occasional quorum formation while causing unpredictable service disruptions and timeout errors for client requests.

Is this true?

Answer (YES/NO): YES